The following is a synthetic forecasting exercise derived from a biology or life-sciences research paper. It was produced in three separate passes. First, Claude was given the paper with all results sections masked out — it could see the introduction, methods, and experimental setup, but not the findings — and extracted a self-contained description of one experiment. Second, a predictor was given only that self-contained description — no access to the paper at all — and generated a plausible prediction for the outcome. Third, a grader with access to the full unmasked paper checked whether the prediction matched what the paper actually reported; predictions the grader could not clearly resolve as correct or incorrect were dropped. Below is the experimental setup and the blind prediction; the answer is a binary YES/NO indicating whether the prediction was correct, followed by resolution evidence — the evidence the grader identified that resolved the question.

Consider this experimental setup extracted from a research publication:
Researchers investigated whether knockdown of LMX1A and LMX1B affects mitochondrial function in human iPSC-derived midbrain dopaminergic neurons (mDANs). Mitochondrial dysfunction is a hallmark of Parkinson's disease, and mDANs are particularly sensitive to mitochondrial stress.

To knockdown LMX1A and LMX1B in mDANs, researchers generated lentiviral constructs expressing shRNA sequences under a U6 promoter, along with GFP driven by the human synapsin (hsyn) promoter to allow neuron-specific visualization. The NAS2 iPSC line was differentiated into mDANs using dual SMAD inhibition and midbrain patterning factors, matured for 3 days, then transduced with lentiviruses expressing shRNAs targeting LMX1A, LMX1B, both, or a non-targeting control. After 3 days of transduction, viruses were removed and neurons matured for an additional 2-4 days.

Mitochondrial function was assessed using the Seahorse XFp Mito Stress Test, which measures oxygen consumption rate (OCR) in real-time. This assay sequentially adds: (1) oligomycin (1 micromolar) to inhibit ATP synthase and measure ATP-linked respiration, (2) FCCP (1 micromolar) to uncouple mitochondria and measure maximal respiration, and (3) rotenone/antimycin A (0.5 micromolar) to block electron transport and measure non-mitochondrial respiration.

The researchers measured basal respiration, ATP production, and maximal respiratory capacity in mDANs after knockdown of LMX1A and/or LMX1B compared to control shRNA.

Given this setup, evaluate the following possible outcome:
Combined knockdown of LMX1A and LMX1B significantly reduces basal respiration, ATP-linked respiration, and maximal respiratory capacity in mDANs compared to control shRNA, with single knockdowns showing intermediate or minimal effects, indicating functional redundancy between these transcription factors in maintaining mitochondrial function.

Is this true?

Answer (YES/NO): NO